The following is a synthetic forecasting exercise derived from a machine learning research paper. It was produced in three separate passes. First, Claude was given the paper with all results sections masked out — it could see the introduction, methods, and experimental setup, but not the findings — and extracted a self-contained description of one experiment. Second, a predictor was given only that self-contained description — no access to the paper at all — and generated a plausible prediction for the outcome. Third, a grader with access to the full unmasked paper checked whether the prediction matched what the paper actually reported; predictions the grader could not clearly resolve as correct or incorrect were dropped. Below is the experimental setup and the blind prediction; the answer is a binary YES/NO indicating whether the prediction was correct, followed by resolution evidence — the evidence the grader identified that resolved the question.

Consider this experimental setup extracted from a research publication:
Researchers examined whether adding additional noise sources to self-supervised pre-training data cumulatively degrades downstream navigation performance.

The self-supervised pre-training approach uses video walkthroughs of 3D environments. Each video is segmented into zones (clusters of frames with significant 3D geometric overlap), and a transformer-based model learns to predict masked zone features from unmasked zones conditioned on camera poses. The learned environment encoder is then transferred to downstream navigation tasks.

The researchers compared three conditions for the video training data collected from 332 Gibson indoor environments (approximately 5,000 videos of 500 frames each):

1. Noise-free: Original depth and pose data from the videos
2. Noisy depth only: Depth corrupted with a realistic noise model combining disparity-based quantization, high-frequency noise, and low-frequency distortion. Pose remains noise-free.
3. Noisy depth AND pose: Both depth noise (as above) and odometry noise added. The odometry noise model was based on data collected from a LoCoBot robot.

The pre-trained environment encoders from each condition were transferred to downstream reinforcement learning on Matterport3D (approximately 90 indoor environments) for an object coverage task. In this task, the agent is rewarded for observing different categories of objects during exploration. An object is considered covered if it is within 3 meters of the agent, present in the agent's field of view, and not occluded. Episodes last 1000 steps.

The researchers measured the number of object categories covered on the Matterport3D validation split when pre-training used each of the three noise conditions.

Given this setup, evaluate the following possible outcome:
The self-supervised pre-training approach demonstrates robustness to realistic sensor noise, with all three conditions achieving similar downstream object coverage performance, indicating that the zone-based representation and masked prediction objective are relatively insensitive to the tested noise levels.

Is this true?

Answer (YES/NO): NO